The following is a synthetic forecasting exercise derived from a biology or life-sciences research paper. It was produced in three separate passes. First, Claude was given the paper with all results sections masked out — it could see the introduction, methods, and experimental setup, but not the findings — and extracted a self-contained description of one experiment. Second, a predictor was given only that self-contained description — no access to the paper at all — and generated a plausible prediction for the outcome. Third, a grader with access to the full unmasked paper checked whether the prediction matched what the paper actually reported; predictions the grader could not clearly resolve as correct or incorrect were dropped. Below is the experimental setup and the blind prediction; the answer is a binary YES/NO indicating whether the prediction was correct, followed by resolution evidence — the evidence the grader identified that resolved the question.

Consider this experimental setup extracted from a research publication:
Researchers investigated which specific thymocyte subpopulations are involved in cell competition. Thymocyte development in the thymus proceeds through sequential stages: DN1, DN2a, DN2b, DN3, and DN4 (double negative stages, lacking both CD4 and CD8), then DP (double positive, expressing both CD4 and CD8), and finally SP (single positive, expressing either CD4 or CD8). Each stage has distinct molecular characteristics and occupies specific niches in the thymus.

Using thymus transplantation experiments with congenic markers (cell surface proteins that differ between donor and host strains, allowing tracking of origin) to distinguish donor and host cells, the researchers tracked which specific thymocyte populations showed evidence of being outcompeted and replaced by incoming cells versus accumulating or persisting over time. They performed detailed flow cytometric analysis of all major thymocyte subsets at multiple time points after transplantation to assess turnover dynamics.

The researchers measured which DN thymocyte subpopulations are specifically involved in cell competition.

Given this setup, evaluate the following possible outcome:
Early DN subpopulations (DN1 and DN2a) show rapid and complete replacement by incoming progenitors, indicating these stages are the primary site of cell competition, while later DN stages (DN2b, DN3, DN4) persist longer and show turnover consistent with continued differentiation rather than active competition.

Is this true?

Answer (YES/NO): NO